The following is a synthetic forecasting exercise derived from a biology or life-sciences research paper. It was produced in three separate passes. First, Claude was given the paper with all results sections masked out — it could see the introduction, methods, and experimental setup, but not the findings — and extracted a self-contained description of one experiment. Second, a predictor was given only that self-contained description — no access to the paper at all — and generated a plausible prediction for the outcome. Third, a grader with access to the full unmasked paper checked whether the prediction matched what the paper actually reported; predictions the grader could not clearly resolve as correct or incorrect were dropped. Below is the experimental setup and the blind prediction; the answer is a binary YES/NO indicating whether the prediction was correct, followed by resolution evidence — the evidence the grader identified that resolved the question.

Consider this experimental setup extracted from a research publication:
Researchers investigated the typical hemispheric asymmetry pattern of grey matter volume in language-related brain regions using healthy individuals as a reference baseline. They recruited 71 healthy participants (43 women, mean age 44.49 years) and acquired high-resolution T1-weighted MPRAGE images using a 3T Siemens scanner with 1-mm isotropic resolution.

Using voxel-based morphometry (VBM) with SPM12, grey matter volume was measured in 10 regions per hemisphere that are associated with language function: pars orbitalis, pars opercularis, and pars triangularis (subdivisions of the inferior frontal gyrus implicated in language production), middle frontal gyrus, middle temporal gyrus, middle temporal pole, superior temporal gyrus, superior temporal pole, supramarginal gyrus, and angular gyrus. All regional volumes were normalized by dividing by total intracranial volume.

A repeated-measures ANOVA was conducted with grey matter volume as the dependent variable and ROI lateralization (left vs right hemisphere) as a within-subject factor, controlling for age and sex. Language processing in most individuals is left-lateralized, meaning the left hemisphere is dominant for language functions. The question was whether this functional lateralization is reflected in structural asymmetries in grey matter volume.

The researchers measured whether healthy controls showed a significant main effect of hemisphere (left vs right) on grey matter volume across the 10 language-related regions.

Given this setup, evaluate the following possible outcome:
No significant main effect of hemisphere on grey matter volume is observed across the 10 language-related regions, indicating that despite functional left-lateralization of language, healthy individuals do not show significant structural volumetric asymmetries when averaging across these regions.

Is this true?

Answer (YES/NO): NO